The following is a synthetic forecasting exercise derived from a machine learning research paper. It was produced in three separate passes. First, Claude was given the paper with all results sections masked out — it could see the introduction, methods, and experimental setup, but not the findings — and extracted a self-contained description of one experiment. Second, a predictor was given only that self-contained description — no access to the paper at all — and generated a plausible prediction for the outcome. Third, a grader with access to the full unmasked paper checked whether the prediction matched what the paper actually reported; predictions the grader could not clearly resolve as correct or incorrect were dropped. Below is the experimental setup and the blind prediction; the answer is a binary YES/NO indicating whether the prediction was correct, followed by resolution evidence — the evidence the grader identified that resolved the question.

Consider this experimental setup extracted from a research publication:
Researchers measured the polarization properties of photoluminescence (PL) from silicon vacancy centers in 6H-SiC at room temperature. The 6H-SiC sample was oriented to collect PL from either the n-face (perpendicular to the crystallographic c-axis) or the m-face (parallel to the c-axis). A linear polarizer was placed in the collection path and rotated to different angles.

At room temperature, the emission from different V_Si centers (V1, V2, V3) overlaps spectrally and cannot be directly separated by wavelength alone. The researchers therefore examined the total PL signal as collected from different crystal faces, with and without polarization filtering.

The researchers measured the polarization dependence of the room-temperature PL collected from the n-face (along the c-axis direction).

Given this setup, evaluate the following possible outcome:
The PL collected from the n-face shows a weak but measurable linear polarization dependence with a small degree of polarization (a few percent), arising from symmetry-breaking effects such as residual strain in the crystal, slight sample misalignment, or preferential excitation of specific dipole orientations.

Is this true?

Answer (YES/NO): NO